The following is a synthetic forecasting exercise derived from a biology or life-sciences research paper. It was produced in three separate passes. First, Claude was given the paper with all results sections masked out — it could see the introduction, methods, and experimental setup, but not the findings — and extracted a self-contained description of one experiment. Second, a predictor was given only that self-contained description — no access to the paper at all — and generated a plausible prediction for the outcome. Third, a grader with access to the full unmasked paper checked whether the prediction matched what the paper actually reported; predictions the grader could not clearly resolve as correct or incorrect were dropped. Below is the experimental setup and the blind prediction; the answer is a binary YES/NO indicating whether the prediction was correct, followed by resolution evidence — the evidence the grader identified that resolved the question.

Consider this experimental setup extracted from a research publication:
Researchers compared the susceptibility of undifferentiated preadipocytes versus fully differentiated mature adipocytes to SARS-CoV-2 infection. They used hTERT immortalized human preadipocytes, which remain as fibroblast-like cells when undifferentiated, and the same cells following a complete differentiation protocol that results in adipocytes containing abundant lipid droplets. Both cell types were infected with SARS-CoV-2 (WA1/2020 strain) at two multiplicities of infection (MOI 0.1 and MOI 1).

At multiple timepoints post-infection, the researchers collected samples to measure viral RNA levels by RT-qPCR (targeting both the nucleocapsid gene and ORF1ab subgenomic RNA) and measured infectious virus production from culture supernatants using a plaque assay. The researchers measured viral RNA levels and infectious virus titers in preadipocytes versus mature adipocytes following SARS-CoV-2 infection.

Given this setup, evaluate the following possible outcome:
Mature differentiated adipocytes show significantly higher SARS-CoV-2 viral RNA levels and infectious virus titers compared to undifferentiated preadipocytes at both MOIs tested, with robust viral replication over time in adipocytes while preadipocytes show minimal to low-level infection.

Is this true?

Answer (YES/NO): NO